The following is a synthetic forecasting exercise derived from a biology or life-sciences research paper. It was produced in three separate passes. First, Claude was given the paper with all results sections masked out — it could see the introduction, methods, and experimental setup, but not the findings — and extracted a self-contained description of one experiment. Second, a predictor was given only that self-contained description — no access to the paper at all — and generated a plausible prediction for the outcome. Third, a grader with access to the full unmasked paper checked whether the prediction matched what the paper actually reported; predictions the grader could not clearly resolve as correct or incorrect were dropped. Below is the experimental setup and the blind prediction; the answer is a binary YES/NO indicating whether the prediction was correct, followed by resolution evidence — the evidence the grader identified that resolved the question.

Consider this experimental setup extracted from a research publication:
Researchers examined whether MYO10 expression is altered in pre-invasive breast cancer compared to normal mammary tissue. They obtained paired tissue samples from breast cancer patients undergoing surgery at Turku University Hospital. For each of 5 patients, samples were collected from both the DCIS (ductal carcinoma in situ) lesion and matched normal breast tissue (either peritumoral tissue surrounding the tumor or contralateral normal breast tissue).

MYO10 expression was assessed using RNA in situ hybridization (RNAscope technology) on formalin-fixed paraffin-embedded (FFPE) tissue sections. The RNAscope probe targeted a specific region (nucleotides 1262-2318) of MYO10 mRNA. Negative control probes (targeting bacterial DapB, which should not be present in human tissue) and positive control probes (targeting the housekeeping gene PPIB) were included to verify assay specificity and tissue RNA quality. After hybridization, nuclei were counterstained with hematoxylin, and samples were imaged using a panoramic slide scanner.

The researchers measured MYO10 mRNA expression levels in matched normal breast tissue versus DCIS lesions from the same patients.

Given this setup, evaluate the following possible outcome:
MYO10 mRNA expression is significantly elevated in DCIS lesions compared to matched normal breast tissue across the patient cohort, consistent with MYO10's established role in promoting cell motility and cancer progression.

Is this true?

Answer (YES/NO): YES